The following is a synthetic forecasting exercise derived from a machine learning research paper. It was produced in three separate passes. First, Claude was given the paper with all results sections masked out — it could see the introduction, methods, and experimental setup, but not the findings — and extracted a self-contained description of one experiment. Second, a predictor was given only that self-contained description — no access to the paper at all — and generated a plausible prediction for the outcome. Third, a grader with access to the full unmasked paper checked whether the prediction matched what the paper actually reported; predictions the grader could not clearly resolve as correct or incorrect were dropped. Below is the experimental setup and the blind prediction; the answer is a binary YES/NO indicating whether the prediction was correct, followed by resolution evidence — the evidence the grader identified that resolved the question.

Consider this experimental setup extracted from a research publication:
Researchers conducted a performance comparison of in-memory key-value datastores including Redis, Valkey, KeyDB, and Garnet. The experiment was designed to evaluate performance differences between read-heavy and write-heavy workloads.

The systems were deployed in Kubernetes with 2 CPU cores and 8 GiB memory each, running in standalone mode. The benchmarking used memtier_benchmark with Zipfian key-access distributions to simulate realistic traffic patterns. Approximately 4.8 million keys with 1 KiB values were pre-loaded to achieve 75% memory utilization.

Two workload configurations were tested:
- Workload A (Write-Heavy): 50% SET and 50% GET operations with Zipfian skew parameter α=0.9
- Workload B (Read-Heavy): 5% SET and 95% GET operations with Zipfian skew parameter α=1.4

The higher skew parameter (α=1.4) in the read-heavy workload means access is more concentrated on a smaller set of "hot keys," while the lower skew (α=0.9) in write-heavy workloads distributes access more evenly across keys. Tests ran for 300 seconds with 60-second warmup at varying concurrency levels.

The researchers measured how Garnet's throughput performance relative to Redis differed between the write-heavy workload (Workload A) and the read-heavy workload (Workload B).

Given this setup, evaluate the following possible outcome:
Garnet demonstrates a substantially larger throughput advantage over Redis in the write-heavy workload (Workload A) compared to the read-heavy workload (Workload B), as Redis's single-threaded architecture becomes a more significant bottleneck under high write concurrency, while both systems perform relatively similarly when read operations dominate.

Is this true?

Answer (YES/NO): NO